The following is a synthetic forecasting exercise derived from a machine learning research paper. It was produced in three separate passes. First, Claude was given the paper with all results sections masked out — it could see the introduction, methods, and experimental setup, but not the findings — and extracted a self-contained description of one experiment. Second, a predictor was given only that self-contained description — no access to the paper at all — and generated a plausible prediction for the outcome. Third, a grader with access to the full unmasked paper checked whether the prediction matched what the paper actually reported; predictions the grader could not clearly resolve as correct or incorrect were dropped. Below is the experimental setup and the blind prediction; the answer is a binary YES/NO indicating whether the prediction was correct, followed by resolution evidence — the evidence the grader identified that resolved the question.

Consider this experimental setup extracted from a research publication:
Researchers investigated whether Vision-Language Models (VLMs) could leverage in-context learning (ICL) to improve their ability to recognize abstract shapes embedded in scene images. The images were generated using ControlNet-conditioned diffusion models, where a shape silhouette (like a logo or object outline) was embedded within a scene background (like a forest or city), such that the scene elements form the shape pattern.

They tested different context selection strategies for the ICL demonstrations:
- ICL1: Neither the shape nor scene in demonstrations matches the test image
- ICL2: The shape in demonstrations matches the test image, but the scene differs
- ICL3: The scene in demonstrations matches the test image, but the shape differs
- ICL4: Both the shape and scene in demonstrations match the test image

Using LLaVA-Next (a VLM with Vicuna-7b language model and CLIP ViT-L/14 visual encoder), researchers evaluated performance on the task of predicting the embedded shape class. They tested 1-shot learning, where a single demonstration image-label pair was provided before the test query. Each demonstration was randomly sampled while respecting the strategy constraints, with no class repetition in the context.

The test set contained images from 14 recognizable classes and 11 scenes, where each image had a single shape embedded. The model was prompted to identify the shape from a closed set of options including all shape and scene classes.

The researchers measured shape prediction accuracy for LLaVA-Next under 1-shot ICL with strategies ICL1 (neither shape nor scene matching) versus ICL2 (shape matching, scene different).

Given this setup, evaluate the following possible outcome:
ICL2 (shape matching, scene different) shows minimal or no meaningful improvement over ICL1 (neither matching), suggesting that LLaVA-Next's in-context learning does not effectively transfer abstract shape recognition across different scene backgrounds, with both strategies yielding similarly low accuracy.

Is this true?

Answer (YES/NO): NO